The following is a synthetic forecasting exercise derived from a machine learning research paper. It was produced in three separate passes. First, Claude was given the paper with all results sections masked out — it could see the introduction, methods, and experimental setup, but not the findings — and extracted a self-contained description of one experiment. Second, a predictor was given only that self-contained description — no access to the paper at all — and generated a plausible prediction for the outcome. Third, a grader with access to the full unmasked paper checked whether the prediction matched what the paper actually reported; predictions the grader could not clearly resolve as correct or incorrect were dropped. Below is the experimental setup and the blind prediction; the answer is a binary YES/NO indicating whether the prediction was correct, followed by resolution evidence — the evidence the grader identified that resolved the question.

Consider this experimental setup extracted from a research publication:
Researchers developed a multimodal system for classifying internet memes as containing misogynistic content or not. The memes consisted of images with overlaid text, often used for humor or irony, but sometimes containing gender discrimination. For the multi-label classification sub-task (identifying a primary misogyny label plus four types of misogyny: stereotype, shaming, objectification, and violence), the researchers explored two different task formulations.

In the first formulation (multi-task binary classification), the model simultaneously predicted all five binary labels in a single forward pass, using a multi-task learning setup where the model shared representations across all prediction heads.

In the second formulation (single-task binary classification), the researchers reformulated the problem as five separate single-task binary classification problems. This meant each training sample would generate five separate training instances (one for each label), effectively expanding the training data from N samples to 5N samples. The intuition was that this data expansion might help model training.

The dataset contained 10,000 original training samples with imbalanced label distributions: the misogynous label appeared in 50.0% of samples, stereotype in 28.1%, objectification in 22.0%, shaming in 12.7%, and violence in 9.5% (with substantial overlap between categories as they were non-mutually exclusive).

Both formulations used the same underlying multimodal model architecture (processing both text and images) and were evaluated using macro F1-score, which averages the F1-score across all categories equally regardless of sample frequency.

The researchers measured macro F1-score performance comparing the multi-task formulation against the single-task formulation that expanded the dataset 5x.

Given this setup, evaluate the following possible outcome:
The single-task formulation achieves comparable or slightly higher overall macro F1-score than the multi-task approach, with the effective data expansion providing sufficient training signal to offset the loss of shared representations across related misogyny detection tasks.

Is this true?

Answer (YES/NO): NO